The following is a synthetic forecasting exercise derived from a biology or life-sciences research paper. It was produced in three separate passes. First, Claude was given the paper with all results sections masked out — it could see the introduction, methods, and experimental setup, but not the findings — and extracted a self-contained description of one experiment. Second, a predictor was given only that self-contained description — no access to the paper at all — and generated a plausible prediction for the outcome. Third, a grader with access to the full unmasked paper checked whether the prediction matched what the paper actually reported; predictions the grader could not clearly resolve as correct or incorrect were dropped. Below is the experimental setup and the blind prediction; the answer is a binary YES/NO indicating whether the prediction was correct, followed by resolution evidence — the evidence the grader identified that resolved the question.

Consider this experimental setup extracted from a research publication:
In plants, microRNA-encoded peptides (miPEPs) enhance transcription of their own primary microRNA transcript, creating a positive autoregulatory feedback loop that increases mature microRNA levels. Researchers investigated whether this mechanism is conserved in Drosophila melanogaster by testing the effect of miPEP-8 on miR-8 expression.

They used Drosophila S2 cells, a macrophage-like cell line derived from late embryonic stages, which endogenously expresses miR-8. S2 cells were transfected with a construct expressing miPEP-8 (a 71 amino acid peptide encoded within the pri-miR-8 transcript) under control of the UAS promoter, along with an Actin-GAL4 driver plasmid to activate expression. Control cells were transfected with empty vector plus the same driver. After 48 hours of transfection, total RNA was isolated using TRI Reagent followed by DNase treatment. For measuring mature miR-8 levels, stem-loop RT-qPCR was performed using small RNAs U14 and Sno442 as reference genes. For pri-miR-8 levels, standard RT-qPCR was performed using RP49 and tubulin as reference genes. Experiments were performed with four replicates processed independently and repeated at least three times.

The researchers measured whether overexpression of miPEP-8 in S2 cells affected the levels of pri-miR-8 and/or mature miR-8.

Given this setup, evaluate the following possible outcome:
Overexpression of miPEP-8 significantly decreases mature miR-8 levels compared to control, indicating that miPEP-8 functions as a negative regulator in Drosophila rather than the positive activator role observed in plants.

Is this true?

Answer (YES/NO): NO